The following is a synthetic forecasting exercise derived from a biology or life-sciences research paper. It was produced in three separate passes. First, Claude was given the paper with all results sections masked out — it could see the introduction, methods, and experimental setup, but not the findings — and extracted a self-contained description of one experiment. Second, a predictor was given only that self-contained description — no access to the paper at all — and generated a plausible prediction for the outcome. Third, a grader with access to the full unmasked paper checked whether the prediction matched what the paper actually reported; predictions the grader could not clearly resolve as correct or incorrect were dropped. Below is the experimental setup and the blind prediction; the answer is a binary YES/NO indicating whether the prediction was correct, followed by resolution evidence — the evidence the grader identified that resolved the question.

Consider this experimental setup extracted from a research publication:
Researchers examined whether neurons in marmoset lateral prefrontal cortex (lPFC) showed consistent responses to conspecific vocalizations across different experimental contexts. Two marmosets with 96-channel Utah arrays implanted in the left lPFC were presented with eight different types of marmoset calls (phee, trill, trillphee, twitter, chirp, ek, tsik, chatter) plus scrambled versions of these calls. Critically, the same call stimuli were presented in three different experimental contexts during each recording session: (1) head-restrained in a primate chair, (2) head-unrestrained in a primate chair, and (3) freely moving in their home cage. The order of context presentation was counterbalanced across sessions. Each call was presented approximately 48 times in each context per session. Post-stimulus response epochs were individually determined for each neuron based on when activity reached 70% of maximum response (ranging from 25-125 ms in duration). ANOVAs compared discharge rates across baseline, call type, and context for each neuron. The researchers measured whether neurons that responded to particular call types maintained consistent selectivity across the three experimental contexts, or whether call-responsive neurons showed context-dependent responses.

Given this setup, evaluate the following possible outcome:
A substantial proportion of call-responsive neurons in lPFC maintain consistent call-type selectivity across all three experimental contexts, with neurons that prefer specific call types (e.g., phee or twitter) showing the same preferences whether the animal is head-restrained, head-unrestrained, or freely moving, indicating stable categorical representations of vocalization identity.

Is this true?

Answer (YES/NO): NO